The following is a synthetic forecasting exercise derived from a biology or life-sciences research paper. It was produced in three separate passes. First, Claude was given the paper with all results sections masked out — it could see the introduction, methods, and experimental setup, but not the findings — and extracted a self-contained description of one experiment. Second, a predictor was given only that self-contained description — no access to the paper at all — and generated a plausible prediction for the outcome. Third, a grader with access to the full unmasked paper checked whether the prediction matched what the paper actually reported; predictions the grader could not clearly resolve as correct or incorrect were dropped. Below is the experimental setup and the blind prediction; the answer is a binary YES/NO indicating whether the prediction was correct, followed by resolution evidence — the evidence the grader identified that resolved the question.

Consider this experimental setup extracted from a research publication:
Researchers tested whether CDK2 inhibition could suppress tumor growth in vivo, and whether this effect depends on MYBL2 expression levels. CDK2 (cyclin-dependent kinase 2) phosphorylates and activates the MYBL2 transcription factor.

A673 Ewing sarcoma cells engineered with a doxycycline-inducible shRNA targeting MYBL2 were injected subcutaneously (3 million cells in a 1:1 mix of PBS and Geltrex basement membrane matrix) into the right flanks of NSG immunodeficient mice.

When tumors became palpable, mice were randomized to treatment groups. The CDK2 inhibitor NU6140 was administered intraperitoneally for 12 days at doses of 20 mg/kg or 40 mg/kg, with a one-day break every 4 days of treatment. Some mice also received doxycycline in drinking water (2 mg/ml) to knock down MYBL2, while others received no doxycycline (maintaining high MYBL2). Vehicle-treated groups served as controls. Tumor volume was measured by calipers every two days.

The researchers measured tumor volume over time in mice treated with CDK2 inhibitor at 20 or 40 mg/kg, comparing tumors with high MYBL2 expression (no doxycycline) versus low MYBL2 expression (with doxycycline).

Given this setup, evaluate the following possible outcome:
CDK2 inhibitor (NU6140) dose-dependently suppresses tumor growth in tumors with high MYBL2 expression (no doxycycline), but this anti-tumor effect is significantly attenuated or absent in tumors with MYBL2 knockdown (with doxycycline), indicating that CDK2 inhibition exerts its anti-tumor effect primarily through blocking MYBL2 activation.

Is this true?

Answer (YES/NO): YES